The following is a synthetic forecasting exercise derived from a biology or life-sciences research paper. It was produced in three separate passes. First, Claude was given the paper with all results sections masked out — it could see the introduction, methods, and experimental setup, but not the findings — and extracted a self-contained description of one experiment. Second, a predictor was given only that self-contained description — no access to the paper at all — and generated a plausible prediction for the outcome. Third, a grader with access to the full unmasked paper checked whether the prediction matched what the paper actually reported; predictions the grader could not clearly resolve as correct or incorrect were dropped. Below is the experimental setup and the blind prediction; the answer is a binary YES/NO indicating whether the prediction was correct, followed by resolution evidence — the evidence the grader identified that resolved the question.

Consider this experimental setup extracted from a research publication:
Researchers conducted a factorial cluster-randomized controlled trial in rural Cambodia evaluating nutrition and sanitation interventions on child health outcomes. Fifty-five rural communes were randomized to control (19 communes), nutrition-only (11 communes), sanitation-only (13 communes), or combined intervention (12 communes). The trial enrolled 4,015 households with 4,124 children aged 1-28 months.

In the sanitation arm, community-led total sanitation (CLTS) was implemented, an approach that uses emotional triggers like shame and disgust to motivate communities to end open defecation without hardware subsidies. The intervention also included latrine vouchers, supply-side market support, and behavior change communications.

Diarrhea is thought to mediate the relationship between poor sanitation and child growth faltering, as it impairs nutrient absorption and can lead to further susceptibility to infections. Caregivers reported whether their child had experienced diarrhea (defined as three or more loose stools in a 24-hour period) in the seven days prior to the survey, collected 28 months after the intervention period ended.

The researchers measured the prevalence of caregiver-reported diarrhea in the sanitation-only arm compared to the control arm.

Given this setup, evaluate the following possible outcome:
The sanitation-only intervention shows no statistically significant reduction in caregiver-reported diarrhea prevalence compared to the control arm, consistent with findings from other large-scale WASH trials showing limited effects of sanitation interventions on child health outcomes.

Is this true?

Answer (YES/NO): YES